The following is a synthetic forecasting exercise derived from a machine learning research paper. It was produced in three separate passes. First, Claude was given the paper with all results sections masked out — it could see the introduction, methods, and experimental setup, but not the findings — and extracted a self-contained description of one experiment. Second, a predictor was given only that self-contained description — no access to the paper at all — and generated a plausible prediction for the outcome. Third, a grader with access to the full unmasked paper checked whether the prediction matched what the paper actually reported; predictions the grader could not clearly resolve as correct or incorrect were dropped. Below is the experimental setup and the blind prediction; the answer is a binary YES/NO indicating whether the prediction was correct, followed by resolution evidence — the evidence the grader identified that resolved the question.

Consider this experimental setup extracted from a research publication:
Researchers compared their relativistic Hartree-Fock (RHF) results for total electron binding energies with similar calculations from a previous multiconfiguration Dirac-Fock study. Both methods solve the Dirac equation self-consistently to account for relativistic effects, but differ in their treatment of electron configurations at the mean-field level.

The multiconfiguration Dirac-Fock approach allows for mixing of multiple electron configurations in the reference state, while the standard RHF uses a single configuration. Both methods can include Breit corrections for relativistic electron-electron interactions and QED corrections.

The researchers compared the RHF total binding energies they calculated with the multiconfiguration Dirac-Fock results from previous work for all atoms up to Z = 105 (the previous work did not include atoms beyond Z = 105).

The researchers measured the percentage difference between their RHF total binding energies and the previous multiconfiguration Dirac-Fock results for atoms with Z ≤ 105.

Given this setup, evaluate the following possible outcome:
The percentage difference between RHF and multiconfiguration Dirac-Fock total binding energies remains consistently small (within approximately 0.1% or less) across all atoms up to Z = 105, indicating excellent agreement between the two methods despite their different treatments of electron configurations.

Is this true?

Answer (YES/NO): YES